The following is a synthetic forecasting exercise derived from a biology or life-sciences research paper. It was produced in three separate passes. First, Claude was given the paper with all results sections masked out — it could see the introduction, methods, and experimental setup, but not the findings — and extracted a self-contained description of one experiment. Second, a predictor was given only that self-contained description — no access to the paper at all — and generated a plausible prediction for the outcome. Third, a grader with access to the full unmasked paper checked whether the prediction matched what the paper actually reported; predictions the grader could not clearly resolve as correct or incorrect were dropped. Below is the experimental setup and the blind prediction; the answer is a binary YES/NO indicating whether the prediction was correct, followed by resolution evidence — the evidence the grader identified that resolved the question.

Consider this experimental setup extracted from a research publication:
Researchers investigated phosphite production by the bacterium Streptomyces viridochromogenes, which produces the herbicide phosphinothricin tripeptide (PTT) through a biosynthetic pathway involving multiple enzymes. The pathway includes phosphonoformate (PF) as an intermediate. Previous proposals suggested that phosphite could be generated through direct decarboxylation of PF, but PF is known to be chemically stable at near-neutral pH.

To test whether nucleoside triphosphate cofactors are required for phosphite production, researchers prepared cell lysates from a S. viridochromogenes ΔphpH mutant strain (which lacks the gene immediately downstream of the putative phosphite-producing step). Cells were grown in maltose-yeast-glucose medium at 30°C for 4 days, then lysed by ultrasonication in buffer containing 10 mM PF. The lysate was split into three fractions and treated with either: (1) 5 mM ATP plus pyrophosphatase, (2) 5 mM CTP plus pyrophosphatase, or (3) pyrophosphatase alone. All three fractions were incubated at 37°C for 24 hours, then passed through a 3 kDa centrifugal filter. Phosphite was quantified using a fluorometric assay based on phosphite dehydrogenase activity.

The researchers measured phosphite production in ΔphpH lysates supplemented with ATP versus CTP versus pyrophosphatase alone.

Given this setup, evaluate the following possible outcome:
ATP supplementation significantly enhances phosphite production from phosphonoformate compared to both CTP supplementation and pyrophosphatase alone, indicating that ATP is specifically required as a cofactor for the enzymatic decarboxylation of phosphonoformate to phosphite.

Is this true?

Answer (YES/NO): NO